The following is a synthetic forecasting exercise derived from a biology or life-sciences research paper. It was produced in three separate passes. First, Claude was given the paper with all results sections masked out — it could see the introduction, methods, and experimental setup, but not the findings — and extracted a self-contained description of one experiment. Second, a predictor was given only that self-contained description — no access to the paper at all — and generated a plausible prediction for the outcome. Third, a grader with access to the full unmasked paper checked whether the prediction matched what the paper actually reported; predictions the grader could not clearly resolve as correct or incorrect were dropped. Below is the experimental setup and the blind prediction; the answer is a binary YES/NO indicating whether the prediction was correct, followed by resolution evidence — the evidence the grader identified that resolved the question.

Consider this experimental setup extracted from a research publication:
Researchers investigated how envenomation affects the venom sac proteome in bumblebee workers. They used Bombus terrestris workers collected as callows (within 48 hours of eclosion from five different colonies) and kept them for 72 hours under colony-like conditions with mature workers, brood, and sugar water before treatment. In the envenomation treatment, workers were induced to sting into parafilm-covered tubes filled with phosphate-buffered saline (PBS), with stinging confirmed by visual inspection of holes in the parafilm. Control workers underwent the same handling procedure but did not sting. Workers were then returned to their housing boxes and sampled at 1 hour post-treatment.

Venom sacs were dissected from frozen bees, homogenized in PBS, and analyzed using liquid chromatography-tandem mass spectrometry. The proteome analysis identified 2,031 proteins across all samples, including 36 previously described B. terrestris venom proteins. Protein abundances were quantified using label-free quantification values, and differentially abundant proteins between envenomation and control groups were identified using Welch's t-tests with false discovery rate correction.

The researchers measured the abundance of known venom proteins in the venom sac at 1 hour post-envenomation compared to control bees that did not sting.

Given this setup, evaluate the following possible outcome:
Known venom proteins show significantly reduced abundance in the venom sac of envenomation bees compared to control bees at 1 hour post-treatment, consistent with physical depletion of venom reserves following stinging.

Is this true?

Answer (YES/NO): YES